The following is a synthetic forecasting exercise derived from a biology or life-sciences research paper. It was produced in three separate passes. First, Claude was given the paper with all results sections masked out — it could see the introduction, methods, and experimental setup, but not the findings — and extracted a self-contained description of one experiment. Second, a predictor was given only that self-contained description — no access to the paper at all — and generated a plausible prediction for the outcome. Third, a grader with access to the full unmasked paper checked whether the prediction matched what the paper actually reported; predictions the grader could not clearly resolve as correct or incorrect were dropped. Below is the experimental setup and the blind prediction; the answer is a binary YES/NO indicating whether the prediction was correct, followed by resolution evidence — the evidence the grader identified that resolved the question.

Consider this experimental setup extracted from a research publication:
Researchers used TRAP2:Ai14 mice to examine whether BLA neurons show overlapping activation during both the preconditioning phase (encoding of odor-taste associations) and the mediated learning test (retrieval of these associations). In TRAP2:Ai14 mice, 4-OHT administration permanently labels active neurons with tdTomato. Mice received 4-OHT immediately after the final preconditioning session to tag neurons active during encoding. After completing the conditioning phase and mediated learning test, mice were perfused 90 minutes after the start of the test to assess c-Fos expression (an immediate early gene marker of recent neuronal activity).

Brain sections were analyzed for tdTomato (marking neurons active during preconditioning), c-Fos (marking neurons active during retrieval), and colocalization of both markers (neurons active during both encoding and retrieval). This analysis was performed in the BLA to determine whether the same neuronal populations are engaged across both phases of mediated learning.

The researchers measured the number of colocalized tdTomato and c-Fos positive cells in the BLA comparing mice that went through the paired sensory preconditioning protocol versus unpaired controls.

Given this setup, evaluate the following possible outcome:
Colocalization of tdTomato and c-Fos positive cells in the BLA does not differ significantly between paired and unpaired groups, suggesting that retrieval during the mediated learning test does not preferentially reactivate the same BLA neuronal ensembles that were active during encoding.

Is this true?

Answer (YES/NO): YES